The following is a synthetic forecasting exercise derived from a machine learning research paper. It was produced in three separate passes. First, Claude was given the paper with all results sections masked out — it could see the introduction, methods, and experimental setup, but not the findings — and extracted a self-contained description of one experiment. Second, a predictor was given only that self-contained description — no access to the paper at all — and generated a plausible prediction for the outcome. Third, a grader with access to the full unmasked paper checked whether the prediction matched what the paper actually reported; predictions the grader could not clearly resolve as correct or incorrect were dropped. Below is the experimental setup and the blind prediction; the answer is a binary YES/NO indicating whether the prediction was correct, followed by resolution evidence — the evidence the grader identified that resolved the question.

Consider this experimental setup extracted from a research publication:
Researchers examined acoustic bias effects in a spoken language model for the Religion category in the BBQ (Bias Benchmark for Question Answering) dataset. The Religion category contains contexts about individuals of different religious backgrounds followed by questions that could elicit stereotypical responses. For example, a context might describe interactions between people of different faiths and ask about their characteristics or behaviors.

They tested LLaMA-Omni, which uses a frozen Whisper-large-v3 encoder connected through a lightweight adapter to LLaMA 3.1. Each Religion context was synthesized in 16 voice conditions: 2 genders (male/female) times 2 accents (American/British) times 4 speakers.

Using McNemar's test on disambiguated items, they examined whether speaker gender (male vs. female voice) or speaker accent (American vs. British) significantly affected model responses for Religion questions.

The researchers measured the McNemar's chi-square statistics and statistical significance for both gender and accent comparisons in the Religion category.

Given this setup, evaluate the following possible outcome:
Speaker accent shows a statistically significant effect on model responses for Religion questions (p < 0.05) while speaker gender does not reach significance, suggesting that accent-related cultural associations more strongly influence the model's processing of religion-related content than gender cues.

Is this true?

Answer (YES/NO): NO